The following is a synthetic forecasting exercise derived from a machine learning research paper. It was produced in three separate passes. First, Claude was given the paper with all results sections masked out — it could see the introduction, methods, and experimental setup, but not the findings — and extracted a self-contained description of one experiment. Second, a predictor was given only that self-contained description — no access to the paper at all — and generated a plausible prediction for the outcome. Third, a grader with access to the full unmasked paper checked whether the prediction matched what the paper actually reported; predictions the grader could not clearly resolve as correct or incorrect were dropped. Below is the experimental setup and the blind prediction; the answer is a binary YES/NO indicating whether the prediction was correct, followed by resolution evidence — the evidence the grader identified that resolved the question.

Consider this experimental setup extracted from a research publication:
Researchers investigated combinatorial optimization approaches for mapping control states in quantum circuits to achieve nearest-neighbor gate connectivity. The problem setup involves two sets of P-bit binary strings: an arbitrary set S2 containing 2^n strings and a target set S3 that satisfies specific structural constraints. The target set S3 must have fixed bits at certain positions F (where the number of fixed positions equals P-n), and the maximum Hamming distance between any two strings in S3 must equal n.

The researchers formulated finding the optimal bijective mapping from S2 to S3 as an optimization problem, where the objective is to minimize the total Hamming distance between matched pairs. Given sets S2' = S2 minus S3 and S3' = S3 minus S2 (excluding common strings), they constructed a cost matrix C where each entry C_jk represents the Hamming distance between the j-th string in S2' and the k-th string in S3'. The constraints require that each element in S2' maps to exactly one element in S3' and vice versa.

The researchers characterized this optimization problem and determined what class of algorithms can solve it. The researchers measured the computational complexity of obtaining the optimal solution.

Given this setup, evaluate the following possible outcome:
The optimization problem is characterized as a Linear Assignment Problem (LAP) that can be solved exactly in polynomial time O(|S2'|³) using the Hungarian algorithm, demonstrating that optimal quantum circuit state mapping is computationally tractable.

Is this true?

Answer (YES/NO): YES